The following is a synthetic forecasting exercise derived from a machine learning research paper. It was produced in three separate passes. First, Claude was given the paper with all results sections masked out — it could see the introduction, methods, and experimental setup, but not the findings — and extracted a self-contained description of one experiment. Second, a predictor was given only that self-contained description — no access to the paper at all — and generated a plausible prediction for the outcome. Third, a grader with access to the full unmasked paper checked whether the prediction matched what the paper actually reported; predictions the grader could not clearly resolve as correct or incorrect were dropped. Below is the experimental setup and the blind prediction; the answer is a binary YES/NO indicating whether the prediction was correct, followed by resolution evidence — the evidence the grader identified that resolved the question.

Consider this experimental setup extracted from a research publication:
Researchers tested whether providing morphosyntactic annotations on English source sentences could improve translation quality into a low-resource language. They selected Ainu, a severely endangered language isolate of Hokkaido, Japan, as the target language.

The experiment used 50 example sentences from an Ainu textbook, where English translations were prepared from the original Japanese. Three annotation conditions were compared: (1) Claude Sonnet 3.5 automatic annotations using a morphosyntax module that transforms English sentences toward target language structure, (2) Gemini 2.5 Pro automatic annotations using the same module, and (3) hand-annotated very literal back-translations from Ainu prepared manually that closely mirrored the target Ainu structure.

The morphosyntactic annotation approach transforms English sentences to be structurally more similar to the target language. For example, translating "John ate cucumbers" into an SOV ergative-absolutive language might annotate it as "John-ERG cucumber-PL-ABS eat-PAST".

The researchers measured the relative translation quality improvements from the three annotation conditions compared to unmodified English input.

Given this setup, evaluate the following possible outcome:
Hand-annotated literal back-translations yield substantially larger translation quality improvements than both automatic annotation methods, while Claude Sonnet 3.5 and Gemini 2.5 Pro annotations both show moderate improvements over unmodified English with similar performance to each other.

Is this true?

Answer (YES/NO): NO